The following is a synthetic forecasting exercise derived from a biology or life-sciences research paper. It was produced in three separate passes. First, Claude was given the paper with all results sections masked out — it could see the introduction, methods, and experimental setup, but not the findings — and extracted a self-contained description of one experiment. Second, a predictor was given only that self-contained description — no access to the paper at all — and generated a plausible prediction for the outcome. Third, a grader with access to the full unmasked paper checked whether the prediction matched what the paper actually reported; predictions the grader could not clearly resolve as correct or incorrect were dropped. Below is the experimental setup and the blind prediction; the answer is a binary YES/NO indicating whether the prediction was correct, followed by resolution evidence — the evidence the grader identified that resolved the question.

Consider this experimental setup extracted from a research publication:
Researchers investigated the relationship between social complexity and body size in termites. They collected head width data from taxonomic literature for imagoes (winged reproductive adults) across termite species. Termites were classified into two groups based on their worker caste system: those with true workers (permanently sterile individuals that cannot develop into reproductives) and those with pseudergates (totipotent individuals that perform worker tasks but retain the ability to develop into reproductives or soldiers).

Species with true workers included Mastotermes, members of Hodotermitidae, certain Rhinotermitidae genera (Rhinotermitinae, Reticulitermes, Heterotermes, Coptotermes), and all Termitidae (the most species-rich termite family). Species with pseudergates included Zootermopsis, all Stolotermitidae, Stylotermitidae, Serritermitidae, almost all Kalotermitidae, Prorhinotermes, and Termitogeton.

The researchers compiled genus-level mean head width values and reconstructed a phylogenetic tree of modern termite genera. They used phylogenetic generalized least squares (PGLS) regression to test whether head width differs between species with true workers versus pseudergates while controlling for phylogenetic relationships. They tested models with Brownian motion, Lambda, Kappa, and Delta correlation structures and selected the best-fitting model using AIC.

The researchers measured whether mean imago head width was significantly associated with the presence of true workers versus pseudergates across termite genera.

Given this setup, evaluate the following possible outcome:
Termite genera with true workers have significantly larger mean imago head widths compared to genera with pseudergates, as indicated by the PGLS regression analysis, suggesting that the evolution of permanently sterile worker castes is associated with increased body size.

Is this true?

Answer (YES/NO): NO